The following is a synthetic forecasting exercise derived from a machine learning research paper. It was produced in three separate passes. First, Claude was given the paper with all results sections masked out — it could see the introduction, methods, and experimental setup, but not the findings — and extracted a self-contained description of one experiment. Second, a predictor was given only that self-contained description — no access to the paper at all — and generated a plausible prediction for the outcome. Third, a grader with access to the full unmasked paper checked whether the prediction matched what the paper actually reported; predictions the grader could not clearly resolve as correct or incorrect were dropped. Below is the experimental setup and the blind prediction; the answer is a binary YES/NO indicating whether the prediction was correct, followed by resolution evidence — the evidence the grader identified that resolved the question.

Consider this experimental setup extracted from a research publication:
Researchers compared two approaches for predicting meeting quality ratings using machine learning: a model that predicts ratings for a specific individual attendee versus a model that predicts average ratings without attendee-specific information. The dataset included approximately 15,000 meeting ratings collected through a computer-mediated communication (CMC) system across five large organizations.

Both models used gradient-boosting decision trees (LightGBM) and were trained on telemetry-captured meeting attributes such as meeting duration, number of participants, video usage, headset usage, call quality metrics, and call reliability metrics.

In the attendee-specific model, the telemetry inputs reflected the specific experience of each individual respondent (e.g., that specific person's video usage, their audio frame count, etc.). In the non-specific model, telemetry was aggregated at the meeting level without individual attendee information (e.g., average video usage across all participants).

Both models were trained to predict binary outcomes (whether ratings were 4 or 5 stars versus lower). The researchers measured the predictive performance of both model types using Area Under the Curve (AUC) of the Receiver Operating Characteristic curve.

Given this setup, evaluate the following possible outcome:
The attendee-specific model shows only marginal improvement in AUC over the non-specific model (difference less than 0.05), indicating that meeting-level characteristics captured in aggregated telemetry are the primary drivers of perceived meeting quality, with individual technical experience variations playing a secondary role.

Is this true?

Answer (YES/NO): NO